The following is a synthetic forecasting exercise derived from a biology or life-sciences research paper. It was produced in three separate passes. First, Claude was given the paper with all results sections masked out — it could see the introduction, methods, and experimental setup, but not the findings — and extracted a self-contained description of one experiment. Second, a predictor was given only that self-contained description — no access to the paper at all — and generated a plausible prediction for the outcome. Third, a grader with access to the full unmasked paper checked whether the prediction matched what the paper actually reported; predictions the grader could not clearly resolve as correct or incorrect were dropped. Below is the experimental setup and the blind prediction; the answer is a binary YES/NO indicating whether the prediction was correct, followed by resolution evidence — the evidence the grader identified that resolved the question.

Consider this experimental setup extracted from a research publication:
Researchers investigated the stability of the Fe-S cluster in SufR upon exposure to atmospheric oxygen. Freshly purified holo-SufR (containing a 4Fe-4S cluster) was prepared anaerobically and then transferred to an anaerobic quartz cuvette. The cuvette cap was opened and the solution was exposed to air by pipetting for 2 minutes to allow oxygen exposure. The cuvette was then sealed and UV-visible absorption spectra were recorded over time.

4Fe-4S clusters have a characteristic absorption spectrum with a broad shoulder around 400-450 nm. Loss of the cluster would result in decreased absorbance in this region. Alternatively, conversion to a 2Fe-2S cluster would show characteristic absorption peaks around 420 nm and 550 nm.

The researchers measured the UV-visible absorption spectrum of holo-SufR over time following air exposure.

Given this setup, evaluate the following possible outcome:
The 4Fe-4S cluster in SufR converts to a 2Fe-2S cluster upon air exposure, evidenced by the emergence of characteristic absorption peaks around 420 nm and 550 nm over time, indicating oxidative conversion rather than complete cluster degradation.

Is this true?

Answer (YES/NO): NO